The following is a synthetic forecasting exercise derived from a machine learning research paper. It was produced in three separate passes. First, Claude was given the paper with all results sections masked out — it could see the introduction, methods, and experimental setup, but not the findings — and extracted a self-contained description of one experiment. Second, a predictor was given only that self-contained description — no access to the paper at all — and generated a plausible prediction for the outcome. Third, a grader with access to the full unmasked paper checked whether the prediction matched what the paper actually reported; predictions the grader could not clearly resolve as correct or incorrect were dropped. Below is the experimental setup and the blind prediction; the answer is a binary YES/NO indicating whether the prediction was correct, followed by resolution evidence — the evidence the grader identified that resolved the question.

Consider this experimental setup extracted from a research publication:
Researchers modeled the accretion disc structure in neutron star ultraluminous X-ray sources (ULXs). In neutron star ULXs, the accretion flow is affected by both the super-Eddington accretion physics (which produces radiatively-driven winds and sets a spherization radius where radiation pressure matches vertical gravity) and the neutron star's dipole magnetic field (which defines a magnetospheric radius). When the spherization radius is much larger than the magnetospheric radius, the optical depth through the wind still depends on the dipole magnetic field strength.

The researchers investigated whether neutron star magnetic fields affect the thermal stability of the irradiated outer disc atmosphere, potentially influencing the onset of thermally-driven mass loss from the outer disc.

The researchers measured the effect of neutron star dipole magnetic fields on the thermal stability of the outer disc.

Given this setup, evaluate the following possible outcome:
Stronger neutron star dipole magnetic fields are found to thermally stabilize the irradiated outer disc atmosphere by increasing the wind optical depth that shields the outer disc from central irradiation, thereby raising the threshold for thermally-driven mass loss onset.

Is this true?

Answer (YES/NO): NO